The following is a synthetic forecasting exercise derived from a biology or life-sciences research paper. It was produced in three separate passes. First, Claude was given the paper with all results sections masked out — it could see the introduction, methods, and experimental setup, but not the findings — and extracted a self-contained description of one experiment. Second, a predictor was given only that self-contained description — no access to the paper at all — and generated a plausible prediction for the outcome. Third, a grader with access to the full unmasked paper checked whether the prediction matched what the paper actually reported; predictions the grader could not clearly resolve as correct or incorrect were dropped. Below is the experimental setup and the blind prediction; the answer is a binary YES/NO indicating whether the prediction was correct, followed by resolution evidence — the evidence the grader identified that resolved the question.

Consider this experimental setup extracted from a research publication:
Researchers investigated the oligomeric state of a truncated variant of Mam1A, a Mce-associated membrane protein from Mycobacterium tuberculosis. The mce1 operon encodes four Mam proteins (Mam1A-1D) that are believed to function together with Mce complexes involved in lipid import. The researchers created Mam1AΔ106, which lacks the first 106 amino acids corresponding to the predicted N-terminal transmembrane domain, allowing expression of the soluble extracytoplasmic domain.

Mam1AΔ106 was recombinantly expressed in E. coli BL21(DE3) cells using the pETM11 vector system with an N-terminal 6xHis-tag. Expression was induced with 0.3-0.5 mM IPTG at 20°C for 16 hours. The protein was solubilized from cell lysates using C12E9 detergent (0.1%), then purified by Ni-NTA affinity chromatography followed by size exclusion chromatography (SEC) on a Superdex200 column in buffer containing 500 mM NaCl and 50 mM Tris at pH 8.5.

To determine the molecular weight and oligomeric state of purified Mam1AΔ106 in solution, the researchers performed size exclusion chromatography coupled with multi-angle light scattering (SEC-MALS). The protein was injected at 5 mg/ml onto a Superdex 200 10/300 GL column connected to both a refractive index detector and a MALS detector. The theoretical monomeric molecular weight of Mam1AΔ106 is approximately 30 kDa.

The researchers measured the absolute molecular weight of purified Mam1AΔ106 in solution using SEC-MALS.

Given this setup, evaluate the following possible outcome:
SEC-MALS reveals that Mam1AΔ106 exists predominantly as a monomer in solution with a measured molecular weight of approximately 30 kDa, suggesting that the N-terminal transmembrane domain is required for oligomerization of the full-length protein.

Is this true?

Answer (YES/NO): NO